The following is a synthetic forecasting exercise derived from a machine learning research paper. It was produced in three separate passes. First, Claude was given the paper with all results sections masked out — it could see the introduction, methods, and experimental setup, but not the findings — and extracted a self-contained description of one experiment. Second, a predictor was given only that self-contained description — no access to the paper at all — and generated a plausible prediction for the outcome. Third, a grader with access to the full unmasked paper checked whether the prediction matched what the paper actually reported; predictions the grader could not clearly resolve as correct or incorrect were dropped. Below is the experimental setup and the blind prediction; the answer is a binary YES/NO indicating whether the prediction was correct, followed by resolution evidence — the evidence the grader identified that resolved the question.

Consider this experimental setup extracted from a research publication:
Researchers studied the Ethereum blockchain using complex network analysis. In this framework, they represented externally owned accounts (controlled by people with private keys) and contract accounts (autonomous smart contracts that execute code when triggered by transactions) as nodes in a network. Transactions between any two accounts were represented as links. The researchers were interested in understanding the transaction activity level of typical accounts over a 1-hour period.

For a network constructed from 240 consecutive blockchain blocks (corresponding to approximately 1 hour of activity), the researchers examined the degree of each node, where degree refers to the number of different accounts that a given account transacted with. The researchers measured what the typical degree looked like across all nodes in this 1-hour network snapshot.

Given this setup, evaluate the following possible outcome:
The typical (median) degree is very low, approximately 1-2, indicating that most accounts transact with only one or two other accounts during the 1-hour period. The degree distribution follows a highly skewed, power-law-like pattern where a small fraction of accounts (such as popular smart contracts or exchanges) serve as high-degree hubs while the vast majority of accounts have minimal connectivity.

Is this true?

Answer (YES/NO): YES